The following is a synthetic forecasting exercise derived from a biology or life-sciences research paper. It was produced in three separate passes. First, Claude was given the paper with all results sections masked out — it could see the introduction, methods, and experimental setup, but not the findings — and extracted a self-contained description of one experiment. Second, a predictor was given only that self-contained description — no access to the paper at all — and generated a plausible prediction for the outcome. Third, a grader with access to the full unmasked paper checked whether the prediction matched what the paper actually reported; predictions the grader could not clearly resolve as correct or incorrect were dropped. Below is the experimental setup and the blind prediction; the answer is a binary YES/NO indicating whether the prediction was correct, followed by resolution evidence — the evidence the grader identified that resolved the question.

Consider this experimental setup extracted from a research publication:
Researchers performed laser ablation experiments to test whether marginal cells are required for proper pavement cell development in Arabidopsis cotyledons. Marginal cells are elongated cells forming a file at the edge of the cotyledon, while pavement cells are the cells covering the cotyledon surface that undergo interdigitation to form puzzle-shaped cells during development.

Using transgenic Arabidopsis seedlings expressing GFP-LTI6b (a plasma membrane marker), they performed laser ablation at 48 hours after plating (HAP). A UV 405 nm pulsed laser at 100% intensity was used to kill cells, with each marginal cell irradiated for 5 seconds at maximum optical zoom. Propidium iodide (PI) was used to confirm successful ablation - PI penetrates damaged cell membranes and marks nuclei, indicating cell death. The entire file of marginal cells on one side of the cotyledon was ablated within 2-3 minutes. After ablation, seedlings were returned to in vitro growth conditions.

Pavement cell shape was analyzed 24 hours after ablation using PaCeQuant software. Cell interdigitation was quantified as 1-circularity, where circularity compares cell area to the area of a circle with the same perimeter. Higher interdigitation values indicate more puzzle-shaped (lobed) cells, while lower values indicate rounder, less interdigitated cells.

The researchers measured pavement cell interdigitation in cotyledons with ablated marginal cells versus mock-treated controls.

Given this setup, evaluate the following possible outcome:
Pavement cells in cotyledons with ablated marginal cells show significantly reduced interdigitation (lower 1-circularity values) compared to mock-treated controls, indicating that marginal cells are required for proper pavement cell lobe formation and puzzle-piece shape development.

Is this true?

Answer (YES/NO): YES